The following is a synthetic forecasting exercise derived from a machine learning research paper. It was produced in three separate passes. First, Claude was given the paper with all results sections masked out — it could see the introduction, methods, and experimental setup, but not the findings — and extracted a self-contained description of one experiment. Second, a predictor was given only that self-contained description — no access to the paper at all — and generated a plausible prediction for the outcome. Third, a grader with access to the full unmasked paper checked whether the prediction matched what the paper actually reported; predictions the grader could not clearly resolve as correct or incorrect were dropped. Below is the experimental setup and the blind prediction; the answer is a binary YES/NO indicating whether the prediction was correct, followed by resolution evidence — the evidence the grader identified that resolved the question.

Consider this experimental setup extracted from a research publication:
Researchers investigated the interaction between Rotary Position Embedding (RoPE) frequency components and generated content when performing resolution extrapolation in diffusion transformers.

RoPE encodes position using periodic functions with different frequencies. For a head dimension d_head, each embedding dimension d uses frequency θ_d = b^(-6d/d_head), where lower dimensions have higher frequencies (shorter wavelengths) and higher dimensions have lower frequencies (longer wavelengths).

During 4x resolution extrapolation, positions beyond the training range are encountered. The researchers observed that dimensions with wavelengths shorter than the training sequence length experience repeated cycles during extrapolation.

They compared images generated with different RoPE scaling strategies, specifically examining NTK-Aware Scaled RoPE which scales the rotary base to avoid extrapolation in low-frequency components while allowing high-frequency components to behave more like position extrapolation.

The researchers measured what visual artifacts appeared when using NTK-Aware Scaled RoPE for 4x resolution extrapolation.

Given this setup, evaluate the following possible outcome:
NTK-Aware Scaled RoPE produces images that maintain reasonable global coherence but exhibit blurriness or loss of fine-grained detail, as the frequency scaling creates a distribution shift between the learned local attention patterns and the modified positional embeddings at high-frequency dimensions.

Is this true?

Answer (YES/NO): NO